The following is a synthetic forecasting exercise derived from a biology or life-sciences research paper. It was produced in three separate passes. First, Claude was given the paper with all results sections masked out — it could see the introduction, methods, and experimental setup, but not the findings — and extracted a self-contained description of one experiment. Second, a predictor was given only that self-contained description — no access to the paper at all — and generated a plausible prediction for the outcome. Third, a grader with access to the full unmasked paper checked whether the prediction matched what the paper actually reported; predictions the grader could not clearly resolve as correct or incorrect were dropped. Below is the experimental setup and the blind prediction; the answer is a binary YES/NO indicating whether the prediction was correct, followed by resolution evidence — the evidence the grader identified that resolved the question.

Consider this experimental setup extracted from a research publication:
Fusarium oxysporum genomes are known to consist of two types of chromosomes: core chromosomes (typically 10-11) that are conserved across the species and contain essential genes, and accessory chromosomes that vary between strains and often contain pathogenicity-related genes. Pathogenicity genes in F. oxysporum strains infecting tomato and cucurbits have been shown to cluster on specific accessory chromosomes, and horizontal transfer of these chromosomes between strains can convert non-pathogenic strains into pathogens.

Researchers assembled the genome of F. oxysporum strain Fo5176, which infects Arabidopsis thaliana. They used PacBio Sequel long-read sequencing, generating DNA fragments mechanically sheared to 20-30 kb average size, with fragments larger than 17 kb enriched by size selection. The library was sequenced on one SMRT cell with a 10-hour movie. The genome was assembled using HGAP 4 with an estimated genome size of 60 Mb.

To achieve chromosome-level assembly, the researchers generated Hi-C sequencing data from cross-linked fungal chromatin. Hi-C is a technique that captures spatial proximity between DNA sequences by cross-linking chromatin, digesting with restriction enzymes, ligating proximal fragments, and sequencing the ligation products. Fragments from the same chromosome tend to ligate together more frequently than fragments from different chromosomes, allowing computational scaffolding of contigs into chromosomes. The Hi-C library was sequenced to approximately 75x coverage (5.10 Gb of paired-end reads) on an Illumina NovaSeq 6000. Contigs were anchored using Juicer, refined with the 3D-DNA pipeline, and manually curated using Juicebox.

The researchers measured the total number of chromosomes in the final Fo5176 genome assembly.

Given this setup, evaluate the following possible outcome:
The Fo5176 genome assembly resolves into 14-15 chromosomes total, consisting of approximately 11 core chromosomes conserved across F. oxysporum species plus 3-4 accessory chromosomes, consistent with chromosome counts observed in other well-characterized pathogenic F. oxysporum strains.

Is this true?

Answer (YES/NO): NO